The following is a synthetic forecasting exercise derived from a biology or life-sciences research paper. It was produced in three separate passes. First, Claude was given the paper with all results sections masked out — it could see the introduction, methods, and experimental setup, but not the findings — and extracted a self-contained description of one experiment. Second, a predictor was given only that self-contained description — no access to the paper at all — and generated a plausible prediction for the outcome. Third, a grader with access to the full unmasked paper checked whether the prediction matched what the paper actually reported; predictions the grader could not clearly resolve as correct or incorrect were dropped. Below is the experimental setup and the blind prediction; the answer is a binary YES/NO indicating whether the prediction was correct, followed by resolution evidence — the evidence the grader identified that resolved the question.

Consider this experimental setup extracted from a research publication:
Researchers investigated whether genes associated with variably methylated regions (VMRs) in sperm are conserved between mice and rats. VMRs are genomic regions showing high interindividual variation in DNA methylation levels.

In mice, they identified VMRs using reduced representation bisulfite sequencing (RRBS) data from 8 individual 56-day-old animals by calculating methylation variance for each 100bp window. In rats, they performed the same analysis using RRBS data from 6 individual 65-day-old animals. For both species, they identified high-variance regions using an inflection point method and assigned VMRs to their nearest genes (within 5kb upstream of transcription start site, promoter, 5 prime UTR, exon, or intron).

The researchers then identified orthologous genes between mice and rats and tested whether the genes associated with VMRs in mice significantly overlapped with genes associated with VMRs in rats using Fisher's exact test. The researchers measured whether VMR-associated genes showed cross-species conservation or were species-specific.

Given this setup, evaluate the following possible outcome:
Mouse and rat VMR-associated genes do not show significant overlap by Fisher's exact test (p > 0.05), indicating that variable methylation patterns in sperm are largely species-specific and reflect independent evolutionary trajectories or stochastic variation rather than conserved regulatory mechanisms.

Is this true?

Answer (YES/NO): NO